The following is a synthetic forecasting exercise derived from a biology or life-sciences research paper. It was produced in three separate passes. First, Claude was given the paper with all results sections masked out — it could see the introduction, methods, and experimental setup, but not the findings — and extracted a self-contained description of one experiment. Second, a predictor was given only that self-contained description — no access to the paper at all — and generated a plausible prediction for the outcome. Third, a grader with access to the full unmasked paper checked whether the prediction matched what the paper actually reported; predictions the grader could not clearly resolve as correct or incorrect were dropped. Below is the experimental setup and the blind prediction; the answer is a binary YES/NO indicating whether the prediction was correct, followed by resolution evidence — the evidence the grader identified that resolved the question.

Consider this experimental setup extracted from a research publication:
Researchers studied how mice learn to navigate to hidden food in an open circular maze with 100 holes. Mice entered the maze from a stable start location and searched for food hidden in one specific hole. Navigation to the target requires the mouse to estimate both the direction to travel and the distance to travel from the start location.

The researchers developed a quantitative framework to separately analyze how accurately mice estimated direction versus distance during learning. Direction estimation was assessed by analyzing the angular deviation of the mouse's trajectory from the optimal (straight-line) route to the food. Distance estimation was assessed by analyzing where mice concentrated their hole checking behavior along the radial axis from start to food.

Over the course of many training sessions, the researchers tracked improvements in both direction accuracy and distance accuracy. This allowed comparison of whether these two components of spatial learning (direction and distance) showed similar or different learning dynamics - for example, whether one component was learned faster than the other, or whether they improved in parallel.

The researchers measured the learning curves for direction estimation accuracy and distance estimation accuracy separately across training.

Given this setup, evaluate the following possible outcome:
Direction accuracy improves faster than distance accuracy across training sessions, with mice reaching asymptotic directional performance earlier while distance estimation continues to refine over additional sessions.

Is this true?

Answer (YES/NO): YES